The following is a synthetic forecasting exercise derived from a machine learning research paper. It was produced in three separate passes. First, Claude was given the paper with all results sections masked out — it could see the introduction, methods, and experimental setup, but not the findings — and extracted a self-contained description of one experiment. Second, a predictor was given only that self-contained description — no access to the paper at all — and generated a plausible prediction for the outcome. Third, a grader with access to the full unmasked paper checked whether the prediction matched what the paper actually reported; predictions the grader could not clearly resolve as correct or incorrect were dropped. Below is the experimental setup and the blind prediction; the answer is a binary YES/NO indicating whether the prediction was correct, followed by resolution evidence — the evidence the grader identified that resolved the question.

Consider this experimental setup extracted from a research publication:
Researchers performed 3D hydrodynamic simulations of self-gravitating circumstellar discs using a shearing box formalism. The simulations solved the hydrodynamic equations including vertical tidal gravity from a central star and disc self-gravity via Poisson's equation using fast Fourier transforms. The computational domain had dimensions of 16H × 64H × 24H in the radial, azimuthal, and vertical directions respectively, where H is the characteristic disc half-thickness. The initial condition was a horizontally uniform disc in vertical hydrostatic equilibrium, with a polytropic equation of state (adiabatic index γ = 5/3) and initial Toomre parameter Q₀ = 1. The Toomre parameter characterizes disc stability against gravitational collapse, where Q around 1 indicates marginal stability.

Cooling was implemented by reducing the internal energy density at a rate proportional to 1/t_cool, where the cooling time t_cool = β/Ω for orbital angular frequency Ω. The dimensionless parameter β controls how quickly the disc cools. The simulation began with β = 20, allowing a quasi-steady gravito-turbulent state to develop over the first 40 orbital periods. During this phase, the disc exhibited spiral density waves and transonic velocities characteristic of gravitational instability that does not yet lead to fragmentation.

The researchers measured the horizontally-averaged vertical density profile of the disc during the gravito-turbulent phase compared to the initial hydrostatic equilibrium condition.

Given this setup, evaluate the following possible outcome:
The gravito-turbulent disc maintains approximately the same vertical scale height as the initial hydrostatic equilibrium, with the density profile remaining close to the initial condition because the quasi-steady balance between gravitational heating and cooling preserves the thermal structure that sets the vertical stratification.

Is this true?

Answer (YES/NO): NO